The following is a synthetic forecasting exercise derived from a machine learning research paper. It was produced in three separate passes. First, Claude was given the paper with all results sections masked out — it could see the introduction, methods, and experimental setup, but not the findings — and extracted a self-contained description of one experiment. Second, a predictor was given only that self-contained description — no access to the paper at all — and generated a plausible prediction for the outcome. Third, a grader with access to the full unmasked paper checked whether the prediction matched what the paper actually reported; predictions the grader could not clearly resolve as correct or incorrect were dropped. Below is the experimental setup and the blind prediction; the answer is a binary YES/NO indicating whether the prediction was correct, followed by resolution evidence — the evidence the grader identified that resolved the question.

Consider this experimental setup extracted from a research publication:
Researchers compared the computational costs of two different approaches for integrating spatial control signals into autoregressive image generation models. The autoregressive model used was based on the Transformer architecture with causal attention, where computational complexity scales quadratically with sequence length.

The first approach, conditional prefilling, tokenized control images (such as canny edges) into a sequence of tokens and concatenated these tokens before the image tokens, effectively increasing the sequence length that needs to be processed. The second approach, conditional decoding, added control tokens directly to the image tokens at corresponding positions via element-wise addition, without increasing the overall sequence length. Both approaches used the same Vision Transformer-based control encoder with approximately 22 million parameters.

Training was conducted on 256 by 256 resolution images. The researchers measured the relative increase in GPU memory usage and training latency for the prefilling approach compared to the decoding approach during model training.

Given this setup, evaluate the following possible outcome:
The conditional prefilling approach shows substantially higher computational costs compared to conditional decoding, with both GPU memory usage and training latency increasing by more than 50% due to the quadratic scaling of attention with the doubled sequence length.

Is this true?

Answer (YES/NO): YES